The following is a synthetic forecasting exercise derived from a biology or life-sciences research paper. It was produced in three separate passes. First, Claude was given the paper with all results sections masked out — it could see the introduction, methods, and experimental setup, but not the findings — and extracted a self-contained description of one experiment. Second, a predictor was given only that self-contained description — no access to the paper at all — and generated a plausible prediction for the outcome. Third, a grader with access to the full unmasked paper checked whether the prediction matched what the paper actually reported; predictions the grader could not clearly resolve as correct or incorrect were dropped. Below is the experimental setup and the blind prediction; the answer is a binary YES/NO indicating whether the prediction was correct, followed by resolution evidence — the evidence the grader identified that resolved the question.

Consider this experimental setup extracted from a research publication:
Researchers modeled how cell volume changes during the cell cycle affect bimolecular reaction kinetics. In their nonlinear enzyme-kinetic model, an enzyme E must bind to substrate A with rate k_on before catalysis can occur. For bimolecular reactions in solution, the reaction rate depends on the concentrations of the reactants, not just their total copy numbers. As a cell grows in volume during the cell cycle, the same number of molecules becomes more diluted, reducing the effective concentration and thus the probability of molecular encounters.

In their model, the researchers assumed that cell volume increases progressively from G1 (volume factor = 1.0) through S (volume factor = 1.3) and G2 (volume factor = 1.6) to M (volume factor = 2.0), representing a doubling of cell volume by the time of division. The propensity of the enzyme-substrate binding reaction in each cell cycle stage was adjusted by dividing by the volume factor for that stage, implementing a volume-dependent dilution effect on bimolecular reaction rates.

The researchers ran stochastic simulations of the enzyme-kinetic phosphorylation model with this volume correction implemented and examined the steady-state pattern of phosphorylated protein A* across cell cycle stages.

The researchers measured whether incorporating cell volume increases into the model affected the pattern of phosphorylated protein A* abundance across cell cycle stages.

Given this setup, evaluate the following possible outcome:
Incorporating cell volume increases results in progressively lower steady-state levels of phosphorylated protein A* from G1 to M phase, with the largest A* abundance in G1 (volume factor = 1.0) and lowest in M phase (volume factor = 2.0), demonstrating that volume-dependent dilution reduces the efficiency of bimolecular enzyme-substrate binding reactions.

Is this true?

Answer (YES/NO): YES